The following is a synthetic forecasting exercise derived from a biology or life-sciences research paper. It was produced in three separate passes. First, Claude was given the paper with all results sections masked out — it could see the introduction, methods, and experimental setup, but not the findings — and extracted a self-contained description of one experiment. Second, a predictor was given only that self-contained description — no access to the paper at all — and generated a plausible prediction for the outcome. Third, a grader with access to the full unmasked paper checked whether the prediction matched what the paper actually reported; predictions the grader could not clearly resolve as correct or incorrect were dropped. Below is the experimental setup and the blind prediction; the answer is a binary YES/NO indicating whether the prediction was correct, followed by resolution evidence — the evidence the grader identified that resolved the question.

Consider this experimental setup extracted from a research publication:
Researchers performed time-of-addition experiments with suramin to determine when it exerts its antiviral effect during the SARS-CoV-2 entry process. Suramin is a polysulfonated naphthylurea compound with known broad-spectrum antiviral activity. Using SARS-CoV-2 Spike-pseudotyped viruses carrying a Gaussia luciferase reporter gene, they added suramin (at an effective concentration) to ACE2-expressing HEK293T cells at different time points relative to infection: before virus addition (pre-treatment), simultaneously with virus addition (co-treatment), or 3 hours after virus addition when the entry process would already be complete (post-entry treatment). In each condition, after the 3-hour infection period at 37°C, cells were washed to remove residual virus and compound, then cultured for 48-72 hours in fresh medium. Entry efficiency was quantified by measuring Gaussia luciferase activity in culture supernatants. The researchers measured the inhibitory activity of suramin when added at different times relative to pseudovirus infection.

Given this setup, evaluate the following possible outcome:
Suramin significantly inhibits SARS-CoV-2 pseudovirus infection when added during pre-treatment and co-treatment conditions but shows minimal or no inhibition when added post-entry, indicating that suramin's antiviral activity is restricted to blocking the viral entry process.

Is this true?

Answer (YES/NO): YES